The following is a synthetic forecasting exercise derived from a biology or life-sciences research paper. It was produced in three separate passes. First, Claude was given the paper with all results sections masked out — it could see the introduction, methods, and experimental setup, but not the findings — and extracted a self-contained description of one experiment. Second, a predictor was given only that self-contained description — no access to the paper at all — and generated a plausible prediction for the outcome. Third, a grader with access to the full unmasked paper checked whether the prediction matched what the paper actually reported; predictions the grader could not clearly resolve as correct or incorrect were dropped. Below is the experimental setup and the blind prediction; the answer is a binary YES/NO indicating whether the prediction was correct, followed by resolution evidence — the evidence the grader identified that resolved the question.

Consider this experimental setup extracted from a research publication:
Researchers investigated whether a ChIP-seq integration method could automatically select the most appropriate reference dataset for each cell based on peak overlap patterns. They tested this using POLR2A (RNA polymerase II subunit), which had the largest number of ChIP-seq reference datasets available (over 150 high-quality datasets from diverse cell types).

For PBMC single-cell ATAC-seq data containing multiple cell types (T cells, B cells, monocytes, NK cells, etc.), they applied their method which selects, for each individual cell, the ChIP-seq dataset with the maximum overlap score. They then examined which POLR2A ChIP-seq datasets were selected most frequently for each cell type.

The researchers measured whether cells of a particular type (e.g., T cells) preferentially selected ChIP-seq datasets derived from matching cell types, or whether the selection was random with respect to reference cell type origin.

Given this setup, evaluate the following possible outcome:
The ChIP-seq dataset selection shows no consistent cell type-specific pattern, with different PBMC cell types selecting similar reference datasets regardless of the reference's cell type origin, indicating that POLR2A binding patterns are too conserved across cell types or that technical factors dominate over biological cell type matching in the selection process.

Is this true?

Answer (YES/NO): NO